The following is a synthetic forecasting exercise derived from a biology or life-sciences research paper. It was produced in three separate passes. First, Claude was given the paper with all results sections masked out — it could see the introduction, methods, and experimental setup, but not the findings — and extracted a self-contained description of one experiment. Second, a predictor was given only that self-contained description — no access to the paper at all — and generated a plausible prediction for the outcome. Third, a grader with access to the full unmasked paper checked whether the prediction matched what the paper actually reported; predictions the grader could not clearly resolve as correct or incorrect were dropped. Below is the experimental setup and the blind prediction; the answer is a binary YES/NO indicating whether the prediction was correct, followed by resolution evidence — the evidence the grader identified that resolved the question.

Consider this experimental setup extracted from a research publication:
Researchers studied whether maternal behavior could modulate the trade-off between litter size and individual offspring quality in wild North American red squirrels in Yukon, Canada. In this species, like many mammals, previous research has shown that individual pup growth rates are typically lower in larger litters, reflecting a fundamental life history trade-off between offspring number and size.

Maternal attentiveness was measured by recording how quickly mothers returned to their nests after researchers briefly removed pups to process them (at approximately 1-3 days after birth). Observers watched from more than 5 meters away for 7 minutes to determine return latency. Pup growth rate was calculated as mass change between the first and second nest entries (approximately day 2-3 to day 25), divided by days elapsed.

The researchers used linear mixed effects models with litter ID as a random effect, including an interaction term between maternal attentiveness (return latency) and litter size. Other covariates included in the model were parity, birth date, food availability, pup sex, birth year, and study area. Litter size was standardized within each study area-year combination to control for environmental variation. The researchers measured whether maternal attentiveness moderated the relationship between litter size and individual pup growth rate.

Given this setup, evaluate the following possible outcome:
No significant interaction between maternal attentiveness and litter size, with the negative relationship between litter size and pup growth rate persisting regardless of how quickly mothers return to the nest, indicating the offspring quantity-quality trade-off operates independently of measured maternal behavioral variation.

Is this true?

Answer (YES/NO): NO